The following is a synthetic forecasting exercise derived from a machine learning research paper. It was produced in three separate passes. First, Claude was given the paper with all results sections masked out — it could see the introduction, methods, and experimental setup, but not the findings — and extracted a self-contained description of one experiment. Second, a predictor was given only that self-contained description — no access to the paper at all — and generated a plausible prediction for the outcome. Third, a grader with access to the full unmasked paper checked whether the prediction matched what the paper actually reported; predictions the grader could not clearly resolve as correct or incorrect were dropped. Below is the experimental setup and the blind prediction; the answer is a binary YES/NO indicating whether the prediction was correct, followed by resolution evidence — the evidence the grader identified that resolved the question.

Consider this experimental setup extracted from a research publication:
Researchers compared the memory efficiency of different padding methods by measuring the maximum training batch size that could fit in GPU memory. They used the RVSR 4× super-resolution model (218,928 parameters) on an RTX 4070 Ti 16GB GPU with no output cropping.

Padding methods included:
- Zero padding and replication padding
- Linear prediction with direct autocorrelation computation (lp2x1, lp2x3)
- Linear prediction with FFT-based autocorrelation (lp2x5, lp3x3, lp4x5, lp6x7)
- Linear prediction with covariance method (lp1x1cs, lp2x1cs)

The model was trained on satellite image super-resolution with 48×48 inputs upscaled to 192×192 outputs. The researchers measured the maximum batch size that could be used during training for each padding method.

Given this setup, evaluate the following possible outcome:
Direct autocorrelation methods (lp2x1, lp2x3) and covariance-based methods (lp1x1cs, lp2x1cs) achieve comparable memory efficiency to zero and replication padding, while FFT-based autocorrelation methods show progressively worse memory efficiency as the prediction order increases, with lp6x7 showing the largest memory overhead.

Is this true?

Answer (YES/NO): NO